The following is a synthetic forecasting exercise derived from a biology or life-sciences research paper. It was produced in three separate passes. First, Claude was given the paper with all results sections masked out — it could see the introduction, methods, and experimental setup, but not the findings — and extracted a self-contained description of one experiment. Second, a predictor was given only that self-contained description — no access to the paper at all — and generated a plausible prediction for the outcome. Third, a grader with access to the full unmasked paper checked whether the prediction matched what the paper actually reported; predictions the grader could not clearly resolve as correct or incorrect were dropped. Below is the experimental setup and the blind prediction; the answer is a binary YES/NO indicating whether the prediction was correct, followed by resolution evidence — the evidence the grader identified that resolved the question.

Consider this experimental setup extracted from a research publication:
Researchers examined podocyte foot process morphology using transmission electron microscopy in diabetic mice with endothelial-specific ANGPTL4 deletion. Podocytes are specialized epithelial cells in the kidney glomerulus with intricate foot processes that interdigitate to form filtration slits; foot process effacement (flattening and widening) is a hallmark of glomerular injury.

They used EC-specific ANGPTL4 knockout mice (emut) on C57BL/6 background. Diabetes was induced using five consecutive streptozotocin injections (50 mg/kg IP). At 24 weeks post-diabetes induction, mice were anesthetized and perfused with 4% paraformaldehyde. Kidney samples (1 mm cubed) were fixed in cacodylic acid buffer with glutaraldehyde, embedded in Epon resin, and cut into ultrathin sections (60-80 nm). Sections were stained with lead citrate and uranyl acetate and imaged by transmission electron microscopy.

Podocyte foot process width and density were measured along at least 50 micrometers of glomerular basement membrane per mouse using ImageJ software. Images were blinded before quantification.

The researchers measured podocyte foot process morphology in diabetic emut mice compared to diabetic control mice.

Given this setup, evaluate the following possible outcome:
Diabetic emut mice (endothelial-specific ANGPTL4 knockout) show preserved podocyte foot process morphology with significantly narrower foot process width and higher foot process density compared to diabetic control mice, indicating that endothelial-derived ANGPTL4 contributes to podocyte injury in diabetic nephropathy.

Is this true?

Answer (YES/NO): YES